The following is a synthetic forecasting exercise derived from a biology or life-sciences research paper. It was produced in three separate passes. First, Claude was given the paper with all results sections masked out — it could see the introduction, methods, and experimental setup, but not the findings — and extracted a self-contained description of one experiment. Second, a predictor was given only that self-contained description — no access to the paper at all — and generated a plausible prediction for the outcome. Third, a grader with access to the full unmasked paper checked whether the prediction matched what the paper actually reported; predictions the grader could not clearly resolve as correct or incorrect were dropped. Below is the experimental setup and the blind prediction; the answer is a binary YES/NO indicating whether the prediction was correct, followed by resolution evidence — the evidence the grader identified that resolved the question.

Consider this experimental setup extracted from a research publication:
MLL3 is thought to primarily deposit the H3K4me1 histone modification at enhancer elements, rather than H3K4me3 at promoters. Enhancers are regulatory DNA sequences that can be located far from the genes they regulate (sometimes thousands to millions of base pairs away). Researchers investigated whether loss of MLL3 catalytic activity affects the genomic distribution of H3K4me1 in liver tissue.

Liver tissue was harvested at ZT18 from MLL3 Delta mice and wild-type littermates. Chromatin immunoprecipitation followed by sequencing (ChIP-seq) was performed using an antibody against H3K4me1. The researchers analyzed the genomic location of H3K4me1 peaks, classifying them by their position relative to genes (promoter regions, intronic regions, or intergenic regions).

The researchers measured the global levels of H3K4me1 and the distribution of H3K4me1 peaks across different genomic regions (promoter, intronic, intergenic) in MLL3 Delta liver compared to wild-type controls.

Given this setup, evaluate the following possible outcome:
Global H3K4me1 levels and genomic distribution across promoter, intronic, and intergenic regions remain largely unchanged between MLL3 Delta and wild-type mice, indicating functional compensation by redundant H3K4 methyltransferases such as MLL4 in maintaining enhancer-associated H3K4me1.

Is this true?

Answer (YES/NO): NO